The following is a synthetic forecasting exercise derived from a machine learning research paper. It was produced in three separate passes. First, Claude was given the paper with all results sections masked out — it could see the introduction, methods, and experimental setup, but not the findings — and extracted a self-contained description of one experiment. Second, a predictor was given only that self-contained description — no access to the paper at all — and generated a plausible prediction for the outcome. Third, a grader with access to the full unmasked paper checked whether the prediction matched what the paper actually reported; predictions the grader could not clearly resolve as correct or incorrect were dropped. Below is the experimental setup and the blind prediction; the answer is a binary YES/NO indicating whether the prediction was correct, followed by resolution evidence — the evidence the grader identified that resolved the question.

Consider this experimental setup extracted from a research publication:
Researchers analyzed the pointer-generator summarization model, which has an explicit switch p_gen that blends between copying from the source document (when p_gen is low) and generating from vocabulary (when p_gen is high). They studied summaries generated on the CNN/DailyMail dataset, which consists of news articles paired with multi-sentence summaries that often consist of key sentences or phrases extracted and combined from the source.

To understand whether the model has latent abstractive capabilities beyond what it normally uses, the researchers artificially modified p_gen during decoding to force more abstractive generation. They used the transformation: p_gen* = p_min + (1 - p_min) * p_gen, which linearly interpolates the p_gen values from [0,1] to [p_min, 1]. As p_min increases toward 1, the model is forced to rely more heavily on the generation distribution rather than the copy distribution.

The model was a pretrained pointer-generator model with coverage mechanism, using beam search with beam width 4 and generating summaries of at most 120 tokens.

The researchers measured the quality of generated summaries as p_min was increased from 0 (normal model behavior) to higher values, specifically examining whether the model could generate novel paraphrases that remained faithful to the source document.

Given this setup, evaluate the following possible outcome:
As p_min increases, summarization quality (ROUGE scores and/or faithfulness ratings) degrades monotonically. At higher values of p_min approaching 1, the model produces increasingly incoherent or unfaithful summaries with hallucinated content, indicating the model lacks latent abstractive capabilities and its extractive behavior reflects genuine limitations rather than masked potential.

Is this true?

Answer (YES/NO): NO